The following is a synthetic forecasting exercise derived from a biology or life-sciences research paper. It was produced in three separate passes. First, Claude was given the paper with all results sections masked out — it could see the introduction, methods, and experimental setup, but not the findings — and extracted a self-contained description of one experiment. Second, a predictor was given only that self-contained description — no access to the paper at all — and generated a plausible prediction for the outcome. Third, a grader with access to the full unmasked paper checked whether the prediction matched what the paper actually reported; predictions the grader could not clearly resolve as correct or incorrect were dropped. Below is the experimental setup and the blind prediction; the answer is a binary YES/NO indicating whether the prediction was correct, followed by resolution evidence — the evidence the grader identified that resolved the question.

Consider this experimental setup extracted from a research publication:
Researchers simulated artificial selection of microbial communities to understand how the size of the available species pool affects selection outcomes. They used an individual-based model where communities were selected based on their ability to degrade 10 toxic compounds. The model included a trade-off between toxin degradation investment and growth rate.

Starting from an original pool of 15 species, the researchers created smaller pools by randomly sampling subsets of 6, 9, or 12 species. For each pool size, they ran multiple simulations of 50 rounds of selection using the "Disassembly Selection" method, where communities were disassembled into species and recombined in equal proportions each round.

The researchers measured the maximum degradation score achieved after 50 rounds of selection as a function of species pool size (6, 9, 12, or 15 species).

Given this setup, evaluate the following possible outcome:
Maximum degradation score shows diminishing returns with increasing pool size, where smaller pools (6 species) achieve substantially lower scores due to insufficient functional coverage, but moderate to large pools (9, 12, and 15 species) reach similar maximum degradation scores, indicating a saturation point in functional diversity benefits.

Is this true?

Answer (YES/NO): NO